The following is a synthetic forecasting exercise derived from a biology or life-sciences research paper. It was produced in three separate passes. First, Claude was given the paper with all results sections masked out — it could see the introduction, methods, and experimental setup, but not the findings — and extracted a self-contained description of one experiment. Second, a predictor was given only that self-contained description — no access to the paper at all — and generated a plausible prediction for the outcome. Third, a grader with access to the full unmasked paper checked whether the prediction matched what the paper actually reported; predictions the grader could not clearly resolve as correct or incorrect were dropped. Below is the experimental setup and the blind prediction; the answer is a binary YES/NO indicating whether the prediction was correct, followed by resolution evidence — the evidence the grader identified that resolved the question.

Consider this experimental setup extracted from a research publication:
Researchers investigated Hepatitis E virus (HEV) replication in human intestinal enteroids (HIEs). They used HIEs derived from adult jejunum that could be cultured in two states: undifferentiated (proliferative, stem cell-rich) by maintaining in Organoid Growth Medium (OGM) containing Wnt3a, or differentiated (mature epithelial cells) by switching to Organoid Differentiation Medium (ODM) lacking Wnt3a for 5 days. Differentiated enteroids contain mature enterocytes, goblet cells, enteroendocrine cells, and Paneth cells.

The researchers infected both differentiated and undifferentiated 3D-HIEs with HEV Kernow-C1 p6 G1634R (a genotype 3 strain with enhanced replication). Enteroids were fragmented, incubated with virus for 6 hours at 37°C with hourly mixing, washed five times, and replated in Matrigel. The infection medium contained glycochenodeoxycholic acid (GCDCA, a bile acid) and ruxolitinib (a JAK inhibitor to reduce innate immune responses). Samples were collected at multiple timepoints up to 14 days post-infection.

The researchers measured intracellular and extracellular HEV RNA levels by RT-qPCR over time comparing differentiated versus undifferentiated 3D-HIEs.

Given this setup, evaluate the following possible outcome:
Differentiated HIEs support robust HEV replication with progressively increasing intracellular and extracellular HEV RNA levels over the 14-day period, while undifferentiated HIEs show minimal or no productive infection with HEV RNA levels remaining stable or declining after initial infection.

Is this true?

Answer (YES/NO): NO